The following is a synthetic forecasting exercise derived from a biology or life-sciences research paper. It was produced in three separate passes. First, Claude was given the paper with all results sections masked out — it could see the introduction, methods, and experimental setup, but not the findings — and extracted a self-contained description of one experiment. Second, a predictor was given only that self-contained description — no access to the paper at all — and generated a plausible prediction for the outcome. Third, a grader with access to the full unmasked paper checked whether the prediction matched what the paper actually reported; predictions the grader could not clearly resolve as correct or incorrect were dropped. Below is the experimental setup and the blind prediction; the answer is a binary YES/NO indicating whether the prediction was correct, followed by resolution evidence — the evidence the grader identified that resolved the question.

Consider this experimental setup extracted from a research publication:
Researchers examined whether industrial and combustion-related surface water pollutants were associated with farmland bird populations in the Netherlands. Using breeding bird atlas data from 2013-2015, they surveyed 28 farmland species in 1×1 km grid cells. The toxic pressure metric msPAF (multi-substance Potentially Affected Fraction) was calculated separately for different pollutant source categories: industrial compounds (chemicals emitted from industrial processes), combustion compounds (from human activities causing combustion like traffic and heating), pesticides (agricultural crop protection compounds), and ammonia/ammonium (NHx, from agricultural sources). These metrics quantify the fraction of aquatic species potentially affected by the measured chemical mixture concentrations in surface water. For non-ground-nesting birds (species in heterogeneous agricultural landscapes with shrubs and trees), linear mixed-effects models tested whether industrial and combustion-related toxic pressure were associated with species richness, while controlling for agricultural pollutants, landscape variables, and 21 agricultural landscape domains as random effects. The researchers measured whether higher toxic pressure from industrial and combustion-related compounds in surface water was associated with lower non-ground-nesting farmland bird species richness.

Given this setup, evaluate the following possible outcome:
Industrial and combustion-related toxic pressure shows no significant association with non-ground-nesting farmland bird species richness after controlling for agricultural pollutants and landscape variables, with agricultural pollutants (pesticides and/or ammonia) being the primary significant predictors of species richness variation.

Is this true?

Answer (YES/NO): NO